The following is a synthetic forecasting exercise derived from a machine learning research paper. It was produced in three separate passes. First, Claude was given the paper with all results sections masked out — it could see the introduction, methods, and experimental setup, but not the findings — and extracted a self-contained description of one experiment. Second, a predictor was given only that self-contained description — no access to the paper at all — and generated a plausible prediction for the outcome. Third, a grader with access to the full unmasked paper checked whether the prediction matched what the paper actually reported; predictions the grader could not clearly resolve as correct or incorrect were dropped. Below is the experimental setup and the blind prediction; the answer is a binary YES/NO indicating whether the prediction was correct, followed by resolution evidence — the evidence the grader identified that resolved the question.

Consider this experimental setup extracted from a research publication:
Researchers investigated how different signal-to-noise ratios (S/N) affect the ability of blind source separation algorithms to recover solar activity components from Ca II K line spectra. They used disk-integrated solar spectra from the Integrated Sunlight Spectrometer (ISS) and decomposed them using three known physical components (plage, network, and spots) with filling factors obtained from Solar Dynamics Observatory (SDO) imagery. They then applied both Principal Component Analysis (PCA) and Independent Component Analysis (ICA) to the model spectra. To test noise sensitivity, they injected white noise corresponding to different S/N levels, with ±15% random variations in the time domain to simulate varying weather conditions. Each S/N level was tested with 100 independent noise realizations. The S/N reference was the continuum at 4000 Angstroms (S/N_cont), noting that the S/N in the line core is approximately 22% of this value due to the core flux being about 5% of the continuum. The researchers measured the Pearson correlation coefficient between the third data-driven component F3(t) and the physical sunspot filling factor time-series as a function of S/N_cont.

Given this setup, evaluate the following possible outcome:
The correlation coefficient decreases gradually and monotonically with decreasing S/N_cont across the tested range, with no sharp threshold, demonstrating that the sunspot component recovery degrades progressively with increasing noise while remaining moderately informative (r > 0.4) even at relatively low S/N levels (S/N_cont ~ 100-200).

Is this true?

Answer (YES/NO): NO